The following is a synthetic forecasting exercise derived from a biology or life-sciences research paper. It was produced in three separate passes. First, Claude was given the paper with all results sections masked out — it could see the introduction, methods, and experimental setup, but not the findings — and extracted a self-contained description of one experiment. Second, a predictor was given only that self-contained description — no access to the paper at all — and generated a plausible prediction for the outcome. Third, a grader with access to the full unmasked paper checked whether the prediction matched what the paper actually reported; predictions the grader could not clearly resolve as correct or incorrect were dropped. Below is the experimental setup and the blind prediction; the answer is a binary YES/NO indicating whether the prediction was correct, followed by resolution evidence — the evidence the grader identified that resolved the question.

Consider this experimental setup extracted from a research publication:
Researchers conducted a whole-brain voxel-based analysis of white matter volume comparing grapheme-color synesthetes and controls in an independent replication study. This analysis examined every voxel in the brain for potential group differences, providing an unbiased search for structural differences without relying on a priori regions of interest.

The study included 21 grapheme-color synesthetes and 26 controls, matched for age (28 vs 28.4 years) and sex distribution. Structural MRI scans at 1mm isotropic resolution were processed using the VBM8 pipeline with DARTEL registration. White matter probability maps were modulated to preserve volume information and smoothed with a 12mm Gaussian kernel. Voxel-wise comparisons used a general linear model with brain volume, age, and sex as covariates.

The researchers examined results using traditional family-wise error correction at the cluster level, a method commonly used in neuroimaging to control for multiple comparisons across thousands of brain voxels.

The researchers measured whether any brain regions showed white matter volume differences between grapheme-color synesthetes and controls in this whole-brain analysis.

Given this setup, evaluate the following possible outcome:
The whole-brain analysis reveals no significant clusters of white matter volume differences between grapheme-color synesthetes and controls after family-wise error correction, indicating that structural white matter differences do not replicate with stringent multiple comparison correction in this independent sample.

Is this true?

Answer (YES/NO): YES